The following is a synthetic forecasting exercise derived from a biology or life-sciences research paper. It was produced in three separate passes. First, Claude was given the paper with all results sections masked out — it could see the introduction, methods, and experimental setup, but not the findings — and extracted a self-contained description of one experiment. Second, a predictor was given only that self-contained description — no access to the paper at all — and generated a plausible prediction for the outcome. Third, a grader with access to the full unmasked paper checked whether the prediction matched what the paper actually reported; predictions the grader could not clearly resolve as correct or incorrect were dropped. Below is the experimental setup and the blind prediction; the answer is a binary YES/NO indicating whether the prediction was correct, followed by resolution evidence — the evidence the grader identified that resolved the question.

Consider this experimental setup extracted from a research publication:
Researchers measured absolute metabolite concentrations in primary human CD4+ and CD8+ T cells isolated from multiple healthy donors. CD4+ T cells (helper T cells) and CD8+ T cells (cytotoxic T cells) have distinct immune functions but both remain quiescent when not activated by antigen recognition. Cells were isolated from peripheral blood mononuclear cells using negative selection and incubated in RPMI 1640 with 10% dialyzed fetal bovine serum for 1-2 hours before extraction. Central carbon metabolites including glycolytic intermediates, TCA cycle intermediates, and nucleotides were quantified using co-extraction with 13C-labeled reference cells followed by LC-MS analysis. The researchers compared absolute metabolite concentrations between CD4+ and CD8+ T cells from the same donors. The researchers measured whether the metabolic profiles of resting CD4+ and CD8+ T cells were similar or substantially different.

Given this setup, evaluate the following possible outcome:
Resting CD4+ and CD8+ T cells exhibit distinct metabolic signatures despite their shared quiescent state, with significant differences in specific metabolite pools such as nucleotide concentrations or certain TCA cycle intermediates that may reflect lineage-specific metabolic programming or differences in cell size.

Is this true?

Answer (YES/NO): NO